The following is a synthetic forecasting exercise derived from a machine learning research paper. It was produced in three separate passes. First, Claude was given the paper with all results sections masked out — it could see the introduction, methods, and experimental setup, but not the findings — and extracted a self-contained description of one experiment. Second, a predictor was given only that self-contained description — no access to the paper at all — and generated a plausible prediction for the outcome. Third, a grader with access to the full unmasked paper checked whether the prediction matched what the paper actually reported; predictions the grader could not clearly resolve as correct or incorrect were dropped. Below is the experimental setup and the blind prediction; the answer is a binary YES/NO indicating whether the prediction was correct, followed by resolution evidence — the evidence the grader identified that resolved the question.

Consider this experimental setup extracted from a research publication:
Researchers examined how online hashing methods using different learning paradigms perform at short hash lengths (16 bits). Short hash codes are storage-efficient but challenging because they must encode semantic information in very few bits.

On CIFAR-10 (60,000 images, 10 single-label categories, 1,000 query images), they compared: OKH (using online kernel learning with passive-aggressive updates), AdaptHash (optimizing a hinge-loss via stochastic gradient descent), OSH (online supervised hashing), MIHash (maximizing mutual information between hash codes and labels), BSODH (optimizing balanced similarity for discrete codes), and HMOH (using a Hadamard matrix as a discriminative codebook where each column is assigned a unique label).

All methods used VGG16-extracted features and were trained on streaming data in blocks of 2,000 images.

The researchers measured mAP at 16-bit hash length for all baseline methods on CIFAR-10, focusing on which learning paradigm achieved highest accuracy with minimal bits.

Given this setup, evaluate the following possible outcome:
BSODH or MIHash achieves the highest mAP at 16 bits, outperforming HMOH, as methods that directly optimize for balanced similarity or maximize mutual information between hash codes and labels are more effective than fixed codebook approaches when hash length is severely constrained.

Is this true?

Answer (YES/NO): NO